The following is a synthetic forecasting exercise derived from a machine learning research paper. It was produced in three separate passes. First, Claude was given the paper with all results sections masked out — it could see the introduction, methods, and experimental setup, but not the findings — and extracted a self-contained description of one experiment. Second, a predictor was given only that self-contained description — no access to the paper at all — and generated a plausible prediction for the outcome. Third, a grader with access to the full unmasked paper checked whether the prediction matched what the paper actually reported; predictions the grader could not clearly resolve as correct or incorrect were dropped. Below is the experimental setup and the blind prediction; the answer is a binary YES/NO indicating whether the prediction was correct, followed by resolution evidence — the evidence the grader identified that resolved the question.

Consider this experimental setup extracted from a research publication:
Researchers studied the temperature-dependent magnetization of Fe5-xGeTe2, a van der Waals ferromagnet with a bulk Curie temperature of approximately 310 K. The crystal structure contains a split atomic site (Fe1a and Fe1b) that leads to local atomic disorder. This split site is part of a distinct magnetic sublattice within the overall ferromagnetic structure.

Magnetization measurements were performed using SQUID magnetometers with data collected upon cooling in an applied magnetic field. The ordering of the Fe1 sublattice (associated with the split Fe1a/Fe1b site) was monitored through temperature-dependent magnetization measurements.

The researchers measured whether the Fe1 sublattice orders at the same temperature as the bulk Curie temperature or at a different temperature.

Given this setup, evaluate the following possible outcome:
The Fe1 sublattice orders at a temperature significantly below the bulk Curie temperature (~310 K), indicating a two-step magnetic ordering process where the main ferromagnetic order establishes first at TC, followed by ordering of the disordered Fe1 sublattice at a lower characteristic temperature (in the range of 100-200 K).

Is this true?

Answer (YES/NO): YES